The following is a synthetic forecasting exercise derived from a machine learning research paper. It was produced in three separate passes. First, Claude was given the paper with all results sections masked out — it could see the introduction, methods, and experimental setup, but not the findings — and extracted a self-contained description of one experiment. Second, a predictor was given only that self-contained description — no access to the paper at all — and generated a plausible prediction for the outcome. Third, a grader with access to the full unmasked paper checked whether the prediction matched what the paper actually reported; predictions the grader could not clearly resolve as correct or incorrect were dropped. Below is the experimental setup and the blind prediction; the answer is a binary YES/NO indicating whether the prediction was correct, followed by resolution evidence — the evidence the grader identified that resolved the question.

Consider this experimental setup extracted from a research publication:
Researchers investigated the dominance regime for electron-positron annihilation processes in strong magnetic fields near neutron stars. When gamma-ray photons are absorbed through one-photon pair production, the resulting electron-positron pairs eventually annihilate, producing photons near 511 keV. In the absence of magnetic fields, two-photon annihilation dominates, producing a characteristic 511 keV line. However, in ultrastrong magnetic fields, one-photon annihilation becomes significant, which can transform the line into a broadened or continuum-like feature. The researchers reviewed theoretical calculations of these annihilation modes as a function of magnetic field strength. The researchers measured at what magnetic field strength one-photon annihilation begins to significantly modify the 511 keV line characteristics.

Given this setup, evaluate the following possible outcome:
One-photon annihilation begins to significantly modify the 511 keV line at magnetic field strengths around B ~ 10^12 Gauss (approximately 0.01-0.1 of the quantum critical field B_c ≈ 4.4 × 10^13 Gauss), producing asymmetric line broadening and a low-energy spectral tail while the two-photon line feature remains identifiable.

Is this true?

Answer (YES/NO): NO